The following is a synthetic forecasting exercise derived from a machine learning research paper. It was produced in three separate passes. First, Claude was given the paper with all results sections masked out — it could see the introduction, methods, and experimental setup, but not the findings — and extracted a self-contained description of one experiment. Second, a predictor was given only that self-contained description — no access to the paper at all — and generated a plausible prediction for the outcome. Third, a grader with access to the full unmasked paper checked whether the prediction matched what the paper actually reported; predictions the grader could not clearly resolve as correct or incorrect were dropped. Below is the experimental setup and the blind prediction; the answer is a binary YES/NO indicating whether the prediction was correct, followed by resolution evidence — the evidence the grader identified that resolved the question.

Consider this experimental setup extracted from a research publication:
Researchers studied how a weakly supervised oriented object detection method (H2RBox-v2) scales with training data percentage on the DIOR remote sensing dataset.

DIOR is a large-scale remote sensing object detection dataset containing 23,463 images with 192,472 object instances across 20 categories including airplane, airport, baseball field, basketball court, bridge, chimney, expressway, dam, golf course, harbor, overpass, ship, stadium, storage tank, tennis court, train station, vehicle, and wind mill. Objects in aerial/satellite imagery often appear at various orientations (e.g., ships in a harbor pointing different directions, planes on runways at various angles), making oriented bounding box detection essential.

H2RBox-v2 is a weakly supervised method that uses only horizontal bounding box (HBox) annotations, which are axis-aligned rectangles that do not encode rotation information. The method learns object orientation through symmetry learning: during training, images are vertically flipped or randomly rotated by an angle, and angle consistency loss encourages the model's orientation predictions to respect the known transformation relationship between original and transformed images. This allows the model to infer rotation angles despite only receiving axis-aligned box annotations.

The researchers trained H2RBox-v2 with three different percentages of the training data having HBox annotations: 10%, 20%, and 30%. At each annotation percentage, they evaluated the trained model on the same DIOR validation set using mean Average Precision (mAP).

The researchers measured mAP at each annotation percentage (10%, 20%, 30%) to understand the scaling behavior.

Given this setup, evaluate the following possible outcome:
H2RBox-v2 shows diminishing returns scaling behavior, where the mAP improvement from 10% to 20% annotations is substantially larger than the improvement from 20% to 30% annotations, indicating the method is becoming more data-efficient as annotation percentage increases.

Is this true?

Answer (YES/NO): YES